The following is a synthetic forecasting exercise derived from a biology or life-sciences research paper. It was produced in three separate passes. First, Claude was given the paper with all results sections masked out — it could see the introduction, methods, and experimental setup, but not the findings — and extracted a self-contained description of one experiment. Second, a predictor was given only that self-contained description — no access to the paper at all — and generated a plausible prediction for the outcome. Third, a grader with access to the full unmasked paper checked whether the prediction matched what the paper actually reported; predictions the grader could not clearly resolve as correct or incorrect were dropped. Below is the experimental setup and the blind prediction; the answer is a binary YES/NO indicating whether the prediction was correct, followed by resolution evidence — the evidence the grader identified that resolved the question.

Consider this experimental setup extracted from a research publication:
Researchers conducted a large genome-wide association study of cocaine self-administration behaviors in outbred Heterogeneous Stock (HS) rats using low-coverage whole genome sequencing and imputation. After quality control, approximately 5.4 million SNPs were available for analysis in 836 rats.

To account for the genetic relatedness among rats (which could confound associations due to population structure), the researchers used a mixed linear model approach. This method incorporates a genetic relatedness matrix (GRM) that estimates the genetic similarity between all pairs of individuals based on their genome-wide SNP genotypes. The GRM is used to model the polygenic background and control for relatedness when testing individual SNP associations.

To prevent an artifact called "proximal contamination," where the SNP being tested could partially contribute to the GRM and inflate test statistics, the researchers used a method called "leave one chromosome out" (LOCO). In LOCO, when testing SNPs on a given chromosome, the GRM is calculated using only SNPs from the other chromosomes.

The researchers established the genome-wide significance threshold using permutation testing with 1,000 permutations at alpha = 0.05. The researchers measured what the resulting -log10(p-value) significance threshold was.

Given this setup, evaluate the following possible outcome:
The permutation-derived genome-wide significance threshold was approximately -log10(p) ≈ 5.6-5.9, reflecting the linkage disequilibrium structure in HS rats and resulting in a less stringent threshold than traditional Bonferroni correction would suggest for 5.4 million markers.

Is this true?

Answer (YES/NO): NO